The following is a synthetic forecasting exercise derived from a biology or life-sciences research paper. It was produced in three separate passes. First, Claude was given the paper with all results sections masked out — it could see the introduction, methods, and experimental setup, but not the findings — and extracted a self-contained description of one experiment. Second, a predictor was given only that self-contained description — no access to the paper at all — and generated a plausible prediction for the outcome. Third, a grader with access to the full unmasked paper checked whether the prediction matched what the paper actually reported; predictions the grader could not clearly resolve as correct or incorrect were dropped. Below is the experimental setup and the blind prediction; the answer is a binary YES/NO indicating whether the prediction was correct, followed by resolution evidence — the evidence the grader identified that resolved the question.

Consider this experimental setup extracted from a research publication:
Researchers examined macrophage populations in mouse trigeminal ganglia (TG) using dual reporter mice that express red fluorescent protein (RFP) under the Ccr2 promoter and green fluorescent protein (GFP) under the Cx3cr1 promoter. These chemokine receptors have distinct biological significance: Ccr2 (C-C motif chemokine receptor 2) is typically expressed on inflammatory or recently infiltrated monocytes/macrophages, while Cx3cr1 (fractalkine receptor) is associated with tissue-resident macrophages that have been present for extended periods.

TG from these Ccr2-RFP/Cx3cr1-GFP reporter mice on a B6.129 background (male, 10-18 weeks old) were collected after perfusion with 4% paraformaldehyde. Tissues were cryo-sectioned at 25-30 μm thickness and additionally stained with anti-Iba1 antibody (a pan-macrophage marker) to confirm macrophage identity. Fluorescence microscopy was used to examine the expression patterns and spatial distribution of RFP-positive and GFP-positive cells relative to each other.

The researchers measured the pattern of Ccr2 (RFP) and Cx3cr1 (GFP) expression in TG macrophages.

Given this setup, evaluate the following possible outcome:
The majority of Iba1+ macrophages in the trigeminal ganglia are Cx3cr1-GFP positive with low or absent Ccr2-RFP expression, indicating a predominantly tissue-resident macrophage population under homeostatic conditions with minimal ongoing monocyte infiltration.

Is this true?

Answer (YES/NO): YES